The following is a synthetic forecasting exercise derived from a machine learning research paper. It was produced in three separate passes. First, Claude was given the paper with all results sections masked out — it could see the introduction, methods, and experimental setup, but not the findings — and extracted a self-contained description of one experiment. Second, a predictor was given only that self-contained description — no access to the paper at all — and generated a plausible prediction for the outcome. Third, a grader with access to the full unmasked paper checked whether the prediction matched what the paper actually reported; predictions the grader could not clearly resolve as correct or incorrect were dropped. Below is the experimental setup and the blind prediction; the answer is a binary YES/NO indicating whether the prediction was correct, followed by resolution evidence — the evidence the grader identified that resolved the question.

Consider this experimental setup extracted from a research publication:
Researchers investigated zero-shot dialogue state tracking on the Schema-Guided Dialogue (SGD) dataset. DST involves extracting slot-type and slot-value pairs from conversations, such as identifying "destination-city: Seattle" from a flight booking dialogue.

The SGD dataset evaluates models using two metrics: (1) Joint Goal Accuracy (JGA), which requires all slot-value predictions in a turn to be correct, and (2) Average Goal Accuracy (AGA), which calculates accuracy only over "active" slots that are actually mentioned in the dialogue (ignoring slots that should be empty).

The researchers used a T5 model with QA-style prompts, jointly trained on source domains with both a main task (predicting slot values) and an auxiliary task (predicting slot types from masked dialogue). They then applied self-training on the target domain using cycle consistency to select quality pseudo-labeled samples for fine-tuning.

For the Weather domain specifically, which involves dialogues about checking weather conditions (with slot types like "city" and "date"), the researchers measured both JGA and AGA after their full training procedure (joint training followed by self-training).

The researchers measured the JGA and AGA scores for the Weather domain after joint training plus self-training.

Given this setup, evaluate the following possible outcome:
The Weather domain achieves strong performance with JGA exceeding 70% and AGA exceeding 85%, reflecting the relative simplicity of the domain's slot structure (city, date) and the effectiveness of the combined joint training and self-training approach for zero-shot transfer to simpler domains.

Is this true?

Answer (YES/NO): YES